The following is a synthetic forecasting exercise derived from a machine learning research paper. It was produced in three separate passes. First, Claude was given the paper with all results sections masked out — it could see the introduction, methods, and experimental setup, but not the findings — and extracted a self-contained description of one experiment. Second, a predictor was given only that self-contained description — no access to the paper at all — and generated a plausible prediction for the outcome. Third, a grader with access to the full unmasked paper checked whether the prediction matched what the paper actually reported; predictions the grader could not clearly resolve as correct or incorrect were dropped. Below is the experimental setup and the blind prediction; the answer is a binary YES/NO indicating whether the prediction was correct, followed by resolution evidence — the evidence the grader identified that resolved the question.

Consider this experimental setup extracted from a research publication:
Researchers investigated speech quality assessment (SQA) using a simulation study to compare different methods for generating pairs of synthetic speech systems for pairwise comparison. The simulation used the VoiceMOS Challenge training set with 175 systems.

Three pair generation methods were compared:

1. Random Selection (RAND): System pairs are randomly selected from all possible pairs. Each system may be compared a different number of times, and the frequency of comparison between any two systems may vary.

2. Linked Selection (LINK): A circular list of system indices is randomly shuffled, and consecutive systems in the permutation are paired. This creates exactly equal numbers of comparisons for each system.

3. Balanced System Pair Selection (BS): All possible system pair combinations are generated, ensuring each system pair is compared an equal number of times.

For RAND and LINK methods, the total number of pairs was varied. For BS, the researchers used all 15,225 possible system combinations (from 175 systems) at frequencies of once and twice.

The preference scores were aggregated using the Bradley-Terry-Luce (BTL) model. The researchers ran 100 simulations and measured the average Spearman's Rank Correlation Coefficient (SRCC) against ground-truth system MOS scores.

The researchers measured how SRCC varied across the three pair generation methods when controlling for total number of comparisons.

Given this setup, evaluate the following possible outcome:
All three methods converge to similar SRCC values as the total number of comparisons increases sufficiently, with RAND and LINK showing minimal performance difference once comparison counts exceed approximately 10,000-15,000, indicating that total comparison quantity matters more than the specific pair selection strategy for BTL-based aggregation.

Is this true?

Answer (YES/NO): NO